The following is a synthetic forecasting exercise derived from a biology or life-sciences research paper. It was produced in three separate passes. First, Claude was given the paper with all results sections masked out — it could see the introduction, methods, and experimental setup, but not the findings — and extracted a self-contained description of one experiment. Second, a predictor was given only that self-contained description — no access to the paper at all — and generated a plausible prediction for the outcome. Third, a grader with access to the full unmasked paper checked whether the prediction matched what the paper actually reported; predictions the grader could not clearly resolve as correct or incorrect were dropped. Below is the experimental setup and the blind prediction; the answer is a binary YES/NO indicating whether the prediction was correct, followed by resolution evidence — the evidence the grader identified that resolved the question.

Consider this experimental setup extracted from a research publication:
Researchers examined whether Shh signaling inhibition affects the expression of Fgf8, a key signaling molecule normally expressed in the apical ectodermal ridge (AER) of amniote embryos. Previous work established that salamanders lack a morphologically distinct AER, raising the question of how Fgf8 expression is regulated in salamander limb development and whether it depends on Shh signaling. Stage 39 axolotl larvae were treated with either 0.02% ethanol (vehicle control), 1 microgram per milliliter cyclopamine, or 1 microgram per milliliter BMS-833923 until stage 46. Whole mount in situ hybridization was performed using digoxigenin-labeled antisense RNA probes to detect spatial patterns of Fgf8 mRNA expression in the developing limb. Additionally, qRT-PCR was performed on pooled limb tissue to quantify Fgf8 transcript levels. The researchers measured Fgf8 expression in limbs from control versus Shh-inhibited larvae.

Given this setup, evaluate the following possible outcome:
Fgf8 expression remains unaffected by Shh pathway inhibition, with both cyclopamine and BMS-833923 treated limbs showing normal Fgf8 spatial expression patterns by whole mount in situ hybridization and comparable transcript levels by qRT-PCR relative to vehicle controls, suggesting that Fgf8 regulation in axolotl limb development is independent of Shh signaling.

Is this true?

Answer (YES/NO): NO